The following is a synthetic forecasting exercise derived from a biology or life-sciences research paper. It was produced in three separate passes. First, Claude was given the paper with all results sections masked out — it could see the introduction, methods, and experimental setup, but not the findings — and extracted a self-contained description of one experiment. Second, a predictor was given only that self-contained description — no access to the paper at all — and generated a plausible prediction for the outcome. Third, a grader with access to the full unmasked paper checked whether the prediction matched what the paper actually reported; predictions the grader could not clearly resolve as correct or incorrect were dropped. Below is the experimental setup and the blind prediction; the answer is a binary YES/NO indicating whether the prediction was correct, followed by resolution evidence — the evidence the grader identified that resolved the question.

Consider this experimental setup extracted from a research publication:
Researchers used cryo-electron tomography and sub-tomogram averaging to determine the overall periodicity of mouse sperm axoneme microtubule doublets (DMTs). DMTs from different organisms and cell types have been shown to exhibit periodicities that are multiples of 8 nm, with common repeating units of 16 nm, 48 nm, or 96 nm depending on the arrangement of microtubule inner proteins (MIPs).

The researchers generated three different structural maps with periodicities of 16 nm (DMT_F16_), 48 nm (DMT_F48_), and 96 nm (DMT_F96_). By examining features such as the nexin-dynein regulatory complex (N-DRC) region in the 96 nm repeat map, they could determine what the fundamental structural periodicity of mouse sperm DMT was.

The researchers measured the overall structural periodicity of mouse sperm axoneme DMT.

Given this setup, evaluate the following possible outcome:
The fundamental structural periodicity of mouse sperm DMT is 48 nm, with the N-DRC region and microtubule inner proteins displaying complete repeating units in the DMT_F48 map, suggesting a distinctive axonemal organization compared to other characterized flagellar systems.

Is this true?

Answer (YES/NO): NO